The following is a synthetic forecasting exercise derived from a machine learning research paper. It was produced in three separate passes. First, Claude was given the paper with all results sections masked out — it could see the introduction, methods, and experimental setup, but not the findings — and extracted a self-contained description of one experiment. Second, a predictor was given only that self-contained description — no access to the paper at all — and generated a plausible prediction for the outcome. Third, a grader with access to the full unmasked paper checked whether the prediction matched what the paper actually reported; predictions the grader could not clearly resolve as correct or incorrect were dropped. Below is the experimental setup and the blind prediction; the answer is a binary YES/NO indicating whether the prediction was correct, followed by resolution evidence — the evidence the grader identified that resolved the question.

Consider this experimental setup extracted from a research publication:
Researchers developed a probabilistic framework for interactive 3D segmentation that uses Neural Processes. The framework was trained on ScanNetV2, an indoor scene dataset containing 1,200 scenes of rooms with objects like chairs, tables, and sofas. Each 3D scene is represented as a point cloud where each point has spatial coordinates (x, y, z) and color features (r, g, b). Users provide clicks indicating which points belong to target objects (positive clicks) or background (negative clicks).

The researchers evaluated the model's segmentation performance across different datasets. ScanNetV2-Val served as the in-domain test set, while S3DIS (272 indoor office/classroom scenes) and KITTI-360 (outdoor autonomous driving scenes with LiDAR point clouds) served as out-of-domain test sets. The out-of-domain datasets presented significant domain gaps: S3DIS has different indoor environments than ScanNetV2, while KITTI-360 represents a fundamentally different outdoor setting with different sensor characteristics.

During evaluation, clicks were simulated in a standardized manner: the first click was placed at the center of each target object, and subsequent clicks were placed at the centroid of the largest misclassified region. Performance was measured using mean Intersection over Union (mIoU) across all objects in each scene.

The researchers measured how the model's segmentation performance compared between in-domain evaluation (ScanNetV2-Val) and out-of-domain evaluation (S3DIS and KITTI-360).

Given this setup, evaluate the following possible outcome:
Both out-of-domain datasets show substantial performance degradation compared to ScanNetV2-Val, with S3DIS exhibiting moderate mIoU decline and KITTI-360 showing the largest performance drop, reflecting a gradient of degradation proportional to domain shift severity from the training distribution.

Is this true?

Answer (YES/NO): NO